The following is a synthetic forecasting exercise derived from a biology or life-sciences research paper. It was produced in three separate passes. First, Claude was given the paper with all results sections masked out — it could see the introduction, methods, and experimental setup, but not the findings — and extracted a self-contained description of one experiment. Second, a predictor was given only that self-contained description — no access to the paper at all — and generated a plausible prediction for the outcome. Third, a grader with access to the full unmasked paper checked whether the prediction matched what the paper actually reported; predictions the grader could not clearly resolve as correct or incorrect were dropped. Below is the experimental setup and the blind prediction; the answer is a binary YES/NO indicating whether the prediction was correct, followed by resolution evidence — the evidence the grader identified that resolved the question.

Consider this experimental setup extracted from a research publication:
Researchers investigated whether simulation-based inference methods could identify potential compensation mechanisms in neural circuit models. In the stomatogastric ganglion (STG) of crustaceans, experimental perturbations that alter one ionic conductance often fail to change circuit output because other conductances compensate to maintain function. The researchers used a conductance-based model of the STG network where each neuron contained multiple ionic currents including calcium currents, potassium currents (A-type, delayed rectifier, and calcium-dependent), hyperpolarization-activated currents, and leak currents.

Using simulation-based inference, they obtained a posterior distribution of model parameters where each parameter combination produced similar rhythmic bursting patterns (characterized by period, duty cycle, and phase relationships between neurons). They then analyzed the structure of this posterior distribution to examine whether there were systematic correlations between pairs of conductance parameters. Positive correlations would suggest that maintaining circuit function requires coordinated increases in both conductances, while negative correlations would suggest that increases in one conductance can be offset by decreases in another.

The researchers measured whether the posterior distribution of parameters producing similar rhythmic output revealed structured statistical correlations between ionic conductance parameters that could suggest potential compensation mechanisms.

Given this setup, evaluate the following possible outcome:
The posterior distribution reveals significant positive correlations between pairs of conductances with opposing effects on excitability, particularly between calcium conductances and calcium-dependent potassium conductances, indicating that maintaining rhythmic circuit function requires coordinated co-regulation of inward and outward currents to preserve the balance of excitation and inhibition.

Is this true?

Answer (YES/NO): NO